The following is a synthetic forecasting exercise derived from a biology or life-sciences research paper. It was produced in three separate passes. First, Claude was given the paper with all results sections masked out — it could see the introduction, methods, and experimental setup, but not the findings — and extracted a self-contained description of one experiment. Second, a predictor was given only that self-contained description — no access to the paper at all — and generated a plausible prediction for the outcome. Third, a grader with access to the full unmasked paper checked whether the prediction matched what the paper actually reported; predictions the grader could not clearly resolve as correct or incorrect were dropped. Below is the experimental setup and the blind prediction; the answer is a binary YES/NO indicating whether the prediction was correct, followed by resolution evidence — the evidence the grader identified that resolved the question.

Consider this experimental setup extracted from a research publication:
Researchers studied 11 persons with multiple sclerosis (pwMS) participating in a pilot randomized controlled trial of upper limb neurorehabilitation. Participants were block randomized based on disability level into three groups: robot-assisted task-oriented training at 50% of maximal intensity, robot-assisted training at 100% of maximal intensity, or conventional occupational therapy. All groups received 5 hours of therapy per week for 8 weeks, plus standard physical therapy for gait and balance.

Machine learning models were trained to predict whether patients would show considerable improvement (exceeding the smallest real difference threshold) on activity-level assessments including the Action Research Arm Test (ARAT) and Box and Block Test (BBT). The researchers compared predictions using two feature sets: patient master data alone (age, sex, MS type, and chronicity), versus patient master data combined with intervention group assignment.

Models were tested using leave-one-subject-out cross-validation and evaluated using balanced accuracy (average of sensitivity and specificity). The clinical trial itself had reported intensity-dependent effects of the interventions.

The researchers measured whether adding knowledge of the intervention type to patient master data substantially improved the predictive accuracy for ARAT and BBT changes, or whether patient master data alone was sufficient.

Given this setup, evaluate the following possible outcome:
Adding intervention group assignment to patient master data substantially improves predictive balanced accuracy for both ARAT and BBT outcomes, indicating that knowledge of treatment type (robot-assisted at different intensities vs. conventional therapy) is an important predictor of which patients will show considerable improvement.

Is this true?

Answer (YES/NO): NO